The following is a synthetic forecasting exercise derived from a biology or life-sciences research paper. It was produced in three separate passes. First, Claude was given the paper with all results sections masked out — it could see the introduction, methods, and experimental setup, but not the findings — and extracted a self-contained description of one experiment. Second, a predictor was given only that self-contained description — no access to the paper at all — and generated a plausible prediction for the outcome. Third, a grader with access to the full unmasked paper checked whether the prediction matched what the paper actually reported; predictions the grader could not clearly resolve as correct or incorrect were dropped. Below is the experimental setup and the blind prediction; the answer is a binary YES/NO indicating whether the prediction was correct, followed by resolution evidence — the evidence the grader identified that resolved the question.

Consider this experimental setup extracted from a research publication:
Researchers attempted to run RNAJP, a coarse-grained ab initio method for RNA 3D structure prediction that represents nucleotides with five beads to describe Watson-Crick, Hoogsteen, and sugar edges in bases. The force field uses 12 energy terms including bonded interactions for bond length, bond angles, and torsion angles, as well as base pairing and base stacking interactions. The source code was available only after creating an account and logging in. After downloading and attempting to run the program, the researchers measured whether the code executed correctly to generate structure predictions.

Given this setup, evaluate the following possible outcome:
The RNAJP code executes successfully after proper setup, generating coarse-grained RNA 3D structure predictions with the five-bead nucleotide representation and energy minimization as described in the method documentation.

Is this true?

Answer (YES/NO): YES